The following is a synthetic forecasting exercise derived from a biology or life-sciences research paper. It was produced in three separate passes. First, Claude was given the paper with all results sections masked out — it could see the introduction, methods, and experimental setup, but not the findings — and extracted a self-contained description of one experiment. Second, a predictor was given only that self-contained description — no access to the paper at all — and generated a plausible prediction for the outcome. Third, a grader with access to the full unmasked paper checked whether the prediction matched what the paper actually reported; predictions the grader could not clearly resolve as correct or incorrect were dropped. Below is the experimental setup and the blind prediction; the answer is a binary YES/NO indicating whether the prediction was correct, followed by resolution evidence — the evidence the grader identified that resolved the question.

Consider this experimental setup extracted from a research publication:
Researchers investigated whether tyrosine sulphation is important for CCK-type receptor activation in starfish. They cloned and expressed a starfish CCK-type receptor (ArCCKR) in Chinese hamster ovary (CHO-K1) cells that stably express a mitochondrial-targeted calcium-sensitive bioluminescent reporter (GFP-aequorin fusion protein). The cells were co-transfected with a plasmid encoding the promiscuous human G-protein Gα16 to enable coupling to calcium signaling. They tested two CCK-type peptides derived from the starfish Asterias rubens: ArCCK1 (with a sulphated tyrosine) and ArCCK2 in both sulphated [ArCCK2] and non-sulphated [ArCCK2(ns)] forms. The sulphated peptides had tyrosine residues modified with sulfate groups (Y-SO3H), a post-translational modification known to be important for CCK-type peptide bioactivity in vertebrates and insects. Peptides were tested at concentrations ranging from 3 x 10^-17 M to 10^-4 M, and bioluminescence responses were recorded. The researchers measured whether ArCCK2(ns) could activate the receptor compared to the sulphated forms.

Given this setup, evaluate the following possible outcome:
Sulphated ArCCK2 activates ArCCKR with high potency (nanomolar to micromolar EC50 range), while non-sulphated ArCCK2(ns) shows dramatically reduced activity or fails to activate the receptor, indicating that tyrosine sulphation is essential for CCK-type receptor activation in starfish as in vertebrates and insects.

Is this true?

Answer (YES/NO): YES